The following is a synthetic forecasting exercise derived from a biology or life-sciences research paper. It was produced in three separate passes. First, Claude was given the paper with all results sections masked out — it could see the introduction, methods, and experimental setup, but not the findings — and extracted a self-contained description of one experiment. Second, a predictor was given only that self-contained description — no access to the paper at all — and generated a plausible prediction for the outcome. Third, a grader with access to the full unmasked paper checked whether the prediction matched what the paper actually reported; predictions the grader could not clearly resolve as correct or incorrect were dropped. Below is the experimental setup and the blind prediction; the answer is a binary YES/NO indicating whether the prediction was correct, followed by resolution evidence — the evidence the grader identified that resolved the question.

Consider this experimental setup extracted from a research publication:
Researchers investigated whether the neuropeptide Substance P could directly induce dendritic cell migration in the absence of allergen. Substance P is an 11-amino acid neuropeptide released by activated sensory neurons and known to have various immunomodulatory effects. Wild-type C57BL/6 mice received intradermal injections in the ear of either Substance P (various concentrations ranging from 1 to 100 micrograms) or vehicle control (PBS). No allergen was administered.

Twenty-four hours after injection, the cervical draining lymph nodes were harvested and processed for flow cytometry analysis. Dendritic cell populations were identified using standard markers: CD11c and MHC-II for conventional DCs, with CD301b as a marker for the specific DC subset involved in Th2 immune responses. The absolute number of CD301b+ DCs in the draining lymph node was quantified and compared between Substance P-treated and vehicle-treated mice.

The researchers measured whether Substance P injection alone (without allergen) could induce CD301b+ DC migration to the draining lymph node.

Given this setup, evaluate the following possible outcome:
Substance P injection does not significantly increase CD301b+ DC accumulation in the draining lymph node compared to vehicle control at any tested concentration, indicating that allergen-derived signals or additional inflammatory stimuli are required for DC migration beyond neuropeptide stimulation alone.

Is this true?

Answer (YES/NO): NO